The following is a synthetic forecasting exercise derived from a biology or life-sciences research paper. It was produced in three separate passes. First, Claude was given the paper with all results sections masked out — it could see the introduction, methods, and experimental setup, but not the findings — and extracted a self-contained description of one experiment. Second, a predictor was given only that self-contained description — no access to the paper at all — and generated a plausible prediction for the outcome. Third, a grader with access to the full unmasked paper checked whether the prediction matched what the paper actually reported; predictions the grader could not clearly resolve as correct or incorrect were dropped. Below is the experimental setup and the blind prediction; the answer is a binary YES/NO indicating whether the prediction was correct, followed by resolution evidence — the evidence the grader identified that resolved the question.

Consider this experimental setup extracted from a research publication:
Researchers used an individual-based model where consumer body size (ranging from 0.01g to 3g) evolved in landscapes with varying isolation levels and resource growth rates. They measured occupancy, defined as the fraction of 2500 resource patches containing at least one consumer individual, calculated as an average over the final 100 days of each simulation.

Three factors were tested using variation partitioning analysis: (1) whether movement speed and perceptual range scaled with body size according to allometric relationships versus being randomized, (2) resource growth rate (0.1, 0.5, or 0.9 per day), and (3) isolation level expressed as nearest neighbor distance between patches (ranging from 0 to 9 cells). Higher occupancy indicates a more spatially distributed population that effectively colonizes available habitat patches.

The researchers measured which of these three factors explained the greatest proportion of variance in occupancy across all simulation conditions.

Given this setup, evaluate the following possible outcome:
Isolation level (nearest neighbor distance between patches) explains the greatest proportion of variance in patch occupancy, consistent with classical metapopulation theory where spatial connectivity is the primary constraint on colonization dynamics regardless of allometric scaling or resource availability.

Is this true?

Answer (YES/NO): NO